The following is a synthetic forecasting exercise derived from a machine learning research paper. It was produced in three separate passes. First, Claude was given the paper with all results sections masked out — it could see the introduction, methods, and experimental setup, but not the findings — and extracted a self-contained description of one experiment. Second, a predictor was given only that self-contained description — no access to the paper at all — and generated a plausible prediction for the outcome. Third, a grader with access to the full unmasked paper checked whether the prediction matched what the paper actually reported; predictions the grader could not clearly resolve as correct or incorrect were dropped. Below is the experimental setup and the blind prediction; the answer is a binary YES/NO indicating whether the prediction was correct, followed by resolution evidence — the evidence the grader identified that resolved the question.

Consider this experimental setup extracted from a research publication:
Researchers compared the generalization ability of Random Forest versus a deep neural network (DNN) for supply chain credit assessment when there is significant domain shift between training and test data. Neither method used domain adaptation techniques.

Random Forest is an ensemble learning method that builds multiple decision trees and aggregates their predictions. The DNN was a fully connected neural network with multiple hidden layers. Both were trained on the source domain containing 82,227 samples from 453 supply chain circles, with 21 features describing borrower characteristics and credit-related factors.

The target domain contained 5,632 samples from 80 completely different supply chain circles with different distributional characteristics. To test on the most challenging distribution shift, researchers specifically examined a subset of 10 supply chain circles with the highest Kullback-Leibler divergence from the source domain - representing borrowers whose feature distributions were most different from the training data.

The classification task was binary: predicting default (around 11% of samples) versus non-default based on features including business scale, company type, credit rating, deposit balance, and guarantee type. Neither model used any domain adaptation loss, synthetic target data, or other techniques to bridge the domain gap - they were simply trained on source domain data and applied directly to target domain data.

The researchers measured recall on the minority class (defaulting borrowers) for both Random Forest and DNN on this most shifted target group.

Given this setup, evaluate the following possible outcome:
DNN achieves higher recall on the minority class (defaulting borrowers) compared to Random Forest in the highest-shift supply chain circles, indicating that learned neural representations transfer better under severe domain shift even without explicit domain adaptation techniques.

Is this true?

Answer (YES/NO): YES